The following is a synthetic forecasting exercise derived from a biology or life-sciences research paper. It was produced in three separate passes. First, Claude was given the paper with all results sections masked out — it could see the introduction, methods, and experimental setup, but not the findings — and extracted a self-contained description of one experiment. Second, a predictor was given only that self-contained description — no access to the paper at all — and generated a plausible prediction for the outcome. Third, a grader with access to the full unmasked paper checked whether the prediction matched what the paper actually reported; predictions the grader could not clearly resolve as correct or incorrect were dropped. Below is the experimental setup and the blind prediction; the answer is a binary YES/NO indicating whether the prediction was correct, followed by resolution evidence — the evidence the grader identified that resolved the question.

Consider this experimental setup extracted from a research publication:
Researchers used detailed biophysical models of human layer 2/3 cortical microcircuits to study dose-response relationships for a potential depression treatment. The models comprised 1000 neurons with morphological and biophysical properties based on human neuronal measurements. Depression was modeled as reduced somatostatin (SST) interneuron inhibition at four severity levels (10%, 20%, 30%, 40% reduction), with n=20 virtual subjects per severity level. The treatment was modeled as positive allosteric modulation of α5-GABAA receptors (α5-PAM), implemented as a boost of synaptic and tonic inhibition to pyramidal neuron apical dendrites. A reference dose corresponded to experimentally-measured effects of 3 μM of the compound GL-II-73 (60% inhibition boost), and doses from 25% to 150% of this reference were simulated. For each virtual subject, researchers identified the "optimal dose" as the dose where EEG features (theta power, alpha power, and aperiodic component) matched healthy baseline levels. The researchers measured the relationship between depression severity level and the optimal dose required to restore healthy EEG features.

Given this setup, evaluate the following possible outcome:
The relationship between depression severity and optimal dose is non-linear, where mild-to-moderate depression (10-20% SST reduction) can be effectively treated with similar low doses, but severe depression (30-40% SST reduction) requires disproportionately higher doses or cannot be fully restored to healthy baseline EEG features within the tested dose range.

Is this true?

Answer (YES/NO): NO